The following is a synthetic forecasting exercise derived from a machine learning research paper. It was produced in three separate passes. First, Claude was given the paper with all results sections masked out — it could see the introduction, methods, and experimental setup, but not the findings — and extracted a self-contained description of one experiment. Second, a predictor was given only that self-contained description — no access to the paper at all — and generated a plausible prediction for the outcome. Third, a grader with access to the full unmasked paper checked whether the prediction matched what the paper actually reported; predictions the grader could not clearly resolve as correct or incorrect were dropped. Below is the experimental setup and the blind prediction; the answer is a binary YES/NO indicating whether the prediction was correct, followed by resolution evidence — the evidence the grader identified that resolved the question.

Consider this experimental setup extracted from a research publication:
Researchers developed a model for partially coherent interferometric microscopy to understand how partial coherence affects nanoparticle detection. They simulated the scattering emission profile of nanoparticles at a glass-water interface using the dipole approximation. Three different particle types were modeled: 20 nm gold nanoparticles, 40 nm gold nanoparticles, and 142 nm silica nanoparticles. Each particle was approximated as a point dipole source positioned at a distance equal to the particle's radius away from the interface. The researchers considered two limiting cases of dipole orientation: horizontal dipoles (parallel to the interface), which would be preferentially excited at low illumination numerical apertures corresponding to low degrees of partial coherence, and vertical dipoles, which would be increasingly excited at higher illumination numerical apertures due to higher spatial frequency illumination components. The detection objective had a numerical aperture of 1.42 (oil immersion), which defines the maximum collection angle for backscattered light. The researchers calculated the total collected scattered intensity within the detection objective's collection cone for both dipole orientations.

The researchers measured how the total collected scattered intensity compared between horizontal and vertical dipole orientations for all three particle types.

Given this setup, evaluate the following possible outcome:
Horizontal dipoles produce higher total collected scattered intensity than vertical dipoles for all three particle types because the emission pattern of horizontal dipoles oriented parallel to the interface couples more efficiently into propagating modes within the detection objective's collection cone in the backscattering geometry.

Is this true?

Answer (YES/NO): NO